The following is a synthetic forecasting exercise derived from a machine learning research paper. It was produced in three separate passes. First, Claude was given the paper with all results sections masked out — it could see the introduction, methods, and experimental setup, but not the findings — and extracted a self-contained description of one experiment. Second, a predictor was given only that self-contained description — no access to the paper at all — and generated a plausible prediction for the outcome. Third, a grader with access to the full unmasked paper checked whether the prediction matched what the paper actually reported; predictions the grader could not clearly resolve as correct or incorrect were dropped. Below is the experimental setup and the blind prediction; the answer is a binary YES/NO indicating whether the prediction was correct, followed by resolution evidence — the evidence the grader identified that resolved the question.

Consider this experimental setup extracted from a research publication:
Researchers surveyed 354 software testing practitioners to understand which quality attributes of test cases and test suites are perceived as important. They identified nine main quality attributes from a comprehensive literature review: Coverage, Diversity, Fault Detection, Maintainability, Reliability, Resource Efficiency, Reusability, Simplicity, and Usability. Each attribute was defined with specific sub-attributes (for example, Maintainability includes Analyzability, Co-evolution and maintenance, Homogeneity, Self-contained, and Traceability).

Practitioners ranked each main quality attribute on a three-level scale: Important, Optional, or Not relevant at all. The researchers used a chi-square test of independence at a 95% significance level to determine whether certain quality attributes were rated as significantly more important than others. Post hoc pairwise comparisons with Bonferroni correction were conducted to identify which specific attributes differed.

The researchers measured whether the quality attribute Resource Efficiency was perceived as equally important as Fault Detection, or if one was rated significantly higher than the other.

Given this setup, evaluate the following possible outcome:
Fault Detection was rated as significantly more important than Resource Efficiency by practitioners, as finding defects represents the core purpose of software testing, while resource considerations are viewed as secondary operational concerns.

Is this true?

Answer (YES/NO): YES